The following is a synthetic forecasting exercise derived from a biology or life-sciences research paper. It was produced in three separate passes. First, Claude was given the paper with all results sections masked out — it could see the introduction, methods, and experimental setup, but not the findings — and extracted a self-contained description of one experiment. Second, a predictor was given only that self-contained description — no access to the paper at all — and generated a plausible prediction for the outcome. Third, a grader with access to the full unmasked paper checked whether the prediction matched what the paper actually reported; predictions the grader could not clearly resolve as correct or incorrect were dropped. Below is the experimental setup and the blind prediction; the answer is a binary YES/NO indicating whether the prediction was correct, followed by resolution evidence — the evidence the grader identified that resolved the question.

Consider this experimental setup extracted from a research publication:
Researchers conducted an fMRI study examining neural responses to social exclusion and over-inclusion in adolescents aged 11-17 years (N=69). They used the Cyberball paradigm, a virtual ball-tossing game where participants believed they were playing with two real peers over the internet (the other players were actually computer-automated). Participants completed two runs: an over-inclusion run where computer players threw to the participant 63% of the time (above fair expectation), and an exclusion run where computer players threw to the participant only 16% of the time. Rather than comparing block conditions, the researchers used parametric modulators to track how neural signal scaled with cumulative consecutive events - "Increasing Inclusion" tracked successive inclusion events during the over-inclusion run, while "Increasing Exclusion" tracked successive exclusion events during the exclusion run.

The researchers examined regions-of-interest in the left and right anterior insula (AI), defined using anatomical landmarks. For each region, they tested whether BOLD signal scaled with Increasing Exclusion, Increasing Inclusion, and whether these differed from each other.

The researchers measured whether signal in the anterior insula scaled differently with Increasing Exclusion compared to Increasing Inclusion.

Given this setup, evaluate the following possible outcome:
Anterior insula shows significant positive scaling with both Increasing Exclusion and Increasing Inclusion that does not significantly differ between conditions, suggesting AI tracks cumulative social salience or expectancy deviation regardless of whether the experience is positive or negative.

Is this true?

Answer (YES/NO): NO